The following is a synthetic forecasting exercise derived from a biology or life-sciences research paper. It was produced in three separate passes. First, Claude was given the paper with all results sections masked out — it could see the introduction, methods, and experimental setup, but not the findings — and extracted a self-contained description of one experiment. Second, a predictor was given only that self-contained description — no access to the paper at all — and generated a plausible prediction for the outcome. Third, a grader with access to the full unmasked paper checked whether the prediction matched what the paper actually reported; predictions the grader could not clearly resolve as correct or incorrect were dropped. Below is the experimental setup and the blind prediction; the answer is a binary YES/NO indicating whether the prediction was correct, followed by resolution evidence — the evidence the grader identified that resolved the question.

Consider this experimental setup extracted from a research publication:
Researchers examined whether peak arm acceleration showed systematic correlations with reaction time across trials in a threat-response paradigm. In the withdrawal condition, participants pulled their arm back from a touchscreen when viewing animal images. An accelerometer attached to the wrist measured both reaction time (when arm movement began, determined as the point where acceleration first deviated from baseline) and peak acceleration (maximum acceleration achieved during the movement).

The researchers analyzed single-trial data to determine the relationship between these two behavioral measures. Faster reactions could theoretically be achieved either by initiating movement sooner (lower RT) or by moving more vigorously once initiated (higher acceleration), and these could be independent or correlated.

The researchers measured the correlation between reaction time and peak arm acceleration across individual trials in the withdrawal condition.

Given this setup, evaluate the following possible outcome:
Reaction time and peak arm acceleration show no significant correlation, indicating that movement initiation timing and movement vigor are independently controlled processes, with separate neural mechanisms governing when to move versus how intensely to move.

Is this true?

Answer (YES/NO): NO